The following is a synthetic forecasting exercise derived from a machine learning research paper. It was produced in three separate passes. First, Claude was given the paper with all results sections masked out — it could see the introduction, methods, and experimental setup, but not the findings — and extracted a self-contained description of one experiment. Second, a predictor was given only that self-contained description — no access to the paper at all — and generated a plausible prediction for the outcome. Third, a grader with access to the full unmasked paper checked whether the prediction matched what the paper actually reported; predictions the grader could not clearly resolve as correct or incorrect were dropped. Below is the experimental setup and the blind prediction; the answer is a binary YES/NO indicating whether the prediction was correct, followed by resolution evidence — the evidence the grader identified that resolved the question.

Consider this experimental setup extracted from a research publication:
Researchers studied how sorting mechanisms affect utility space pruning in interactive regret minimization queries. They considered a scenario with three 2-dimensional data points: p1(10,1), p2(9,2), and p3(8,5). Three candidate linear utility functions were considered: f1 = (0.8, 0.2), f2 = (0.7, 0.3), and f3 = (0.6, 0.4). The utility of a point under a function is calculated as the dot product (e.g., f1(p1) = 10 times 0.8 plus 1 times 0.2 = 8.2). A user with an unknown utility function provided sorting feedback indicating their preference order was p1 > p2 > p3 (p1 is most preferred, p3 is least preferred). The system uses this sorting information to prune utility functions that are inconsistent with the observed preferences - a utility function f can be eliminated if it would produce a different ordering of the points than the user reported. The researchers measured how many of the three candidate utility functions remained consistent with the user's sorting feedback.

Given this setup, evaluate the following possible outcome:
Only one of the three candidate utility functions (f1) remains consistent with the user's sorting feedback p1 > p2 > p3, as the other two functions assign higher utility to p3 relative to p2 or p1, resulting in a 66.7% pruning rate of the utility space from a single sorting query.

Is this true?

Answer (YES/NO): YES